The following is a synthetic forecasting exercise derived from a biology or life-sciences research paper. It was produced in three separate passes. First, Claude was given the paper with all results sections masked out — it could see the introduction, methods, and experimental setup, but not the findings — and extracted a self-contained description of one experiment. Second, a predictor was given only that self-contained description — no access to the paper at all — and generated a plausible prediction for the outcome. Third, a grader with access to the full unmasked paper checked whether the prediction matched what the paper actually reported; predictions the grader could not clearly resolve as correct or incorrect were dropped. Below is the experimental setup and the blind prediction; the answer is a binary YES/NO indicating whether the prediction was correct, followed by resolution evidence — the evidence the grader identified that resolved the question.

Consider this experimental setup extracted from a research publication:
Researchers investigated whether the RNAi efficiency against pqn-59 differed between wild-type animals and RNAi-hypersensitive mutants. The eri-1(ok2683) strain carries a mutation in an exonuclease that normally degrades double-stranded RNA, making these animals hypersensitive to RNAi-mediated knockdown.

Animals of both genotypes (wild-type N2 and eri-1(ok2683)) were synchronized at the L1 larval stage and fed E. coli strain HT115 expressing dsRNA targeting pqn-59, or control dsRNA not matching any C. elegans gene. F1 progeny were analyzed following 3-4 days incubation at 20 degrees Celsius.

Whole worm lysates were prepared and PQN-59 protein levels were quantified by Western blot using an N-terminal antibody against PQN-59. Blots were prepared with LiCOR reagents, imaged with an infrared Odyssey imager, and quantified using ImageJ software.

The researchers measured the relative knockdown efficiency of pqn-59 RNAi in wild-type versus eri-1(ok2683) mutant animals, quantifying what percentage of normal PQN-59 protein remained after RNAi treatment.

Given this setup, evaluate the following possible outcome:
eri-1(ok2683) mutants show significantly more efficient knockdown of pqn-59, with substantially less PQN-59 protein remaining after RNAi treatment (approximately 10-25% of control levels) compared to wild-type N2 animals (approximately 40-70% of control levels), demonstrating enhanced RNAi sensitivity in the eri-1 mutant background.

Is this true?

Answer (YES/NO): NO